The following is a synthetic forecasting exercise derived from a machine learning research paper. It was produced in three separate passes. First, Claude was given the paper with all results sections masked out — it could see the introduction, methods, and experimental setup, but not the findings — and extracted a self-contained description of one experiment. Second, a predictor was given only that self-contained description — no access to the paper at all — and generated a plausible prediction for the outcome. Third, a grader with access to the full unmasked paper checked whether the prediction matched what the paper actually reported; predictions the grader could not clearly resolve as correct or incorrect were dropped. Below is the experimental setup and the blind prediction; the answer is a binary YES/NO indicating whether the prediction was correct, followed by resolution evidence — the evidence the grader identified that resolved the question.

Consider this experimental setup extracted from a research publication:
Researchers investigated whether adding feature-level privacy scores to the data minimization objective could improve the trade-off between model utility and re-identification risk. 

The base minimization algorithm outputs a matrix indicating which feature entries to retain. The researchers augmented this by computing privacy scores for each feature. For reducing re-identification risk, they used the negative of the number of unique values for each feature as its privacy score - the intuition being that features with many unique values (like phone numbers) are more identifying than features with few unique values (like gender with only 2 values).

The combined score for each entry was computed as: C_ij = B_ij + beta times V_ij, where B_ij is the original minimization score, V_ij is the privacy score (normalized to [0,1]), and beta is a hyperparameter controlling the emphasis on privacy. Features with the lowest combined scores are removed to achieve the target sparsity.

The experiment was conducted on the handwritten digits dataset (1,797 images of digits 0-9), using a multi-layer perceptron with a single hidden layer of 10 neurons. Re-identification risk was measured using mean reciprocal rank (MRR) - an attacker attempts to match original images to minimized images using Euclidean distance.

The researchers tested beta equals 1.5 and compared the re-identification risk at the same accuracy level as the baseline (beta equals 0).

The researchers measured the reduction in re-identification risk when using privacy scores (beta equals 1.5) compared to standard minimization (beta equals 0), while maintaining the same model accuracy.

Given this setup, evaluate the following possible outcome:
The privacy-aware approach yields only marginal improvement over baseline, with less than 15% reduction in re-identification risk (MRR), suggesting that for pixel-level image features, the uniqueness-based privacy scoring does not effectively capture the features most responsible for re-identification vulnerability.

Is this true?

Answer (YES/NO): NO